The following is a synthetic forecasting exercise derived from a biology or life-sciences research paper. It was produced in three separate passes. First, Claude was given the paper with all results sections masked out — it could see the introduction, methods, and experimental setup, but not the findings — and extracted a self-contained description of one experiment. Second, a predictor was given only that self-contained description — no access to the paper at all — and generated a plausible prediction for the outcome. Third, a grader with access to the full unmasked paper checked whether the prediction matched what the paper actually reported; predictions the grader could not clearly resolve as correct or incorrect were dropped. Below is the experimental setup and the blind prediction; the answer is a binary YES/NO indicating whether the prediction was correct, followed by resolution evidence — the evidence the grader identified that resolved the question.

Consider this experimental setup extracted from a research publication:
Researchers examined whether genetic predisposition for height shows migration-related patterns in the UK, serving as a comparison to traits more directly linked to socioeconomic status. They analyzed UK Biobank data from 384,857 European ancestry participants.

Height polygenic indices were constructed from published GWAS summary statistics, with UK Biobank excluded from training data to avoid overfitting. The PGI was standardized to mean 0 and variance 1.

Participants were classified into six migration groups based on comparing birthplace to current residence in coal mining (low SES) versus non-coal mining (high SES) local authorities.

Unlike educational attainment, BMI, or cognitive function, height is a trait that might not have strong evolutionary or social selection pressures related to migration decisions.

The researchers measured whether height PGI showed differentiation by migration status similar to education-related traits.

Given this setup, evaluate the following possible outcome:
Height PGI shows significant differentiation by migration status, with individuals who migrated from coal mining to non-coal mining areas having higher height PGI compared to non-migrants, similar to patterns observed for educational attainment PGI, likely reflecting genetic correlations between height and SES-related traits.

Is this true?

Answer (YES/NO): YES